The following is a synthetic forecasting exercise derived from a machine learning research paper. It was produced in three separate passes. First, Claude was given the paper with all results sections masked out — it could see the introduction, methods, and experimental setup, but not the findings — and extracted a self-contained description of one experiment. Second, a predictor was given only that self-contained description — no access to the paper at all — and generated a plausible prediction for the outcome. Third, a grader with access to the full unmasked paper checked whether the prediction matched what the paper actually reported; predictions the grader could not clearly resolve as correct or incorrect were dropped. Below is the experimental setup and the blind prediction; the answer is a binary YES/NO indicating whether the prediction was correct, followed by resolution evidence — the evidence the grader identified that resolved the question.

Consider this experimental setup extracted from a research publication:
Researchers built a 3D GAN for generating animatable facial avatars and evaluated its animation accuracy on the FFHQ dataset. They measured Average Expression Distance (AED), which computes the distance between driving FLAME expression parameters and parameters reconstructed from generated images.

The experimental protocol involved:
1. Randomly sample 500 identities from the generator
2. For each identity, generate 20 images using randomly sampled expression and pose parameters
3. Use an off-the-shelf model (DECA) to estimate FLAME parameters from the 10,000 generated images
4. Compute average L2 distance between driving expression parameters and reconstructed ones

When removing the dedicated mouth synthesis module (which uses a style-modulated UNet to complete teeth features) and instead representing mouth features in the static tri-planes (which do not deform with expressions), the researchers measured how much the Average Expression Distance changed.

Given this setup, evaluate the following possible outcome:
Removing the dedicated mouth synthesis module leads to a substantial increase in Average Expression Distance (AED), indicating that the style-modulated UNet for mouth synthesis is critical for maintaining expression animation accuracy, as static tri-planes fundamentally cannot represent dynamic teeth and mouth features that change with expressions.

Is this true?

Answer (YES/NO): YES